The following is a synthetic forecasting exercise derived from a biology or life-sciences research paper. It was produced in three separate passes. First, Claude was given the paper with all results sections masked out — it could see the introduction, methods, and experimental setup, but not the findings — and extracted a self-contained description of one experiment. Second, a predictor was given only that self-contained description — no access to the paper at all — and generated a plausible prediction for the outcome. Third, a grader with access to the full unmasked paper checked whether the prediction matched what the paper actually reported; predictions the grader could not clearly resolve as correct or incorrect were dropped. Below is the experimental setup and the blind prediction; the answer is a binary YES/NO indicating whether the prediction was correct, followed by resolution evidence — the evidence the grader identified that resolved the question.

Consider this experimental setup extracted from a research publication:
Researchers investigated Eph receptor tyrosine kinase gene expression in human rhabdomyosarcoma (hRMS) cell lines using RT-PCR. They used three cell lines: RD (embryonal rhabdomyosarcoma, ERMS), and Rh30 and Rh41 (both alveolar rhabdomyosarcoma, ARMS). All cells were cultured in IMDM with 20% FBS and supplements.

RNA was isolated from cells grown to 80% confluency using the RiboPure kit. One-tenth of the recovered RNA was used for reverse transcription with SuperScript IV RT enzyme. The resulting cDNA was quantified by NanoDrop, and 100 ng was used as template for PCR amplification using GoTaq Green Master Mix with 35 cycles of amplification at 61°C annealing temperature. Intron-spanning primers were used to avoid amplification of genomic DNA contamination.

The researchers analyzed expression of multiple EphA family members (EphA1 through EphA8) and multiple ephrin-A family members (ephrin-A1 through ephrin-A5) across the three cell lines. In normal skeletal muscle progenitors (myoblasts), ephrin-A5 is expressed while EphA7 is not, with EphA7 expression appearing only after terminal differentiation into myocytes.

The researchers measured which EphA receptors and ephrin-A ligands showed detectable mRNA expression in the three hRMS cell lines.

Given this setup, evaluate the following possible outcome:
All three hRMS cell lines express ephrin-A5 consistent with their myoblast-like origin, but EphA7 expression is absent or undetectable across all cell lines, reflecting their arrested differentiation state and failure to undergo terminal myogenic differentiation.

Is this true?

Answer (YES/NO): NO